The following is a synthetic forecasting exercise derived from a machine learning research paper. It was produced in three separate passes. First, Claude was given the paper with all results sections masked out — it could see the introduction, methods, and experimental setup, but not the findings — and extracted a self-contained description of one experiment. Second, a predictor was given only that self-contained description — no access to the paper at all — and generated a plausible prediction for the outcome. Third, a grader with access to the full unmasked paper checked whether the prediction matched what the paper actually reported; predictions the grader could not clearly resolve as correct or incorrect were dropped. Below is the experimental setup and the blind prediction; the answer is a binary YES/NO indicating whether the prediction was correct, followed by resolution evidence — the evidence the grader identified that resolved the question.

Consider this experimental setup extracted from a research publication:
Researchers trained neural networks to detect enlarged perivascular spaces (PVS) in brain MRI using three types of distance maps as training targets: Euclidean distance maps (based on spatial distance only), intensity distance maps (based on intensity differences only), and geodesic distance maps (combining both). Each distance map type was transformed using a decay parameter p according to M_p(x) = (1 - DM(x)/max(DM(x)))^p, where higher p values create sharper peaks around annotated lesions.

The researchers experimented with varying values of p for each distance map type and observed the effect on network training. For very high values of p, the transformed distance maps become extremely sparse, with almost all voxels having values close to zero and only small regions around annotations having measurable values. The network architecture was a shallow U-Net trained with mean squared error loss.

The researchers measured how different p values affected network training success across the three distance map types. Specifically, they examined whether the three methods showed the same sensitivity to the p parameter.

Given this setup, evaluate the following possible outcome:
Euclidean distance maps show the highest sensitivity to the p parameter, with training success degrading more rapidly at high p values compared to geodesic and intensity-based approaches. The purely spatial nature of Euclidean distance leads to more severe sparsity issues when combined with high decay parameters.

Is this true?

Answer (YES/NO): NO